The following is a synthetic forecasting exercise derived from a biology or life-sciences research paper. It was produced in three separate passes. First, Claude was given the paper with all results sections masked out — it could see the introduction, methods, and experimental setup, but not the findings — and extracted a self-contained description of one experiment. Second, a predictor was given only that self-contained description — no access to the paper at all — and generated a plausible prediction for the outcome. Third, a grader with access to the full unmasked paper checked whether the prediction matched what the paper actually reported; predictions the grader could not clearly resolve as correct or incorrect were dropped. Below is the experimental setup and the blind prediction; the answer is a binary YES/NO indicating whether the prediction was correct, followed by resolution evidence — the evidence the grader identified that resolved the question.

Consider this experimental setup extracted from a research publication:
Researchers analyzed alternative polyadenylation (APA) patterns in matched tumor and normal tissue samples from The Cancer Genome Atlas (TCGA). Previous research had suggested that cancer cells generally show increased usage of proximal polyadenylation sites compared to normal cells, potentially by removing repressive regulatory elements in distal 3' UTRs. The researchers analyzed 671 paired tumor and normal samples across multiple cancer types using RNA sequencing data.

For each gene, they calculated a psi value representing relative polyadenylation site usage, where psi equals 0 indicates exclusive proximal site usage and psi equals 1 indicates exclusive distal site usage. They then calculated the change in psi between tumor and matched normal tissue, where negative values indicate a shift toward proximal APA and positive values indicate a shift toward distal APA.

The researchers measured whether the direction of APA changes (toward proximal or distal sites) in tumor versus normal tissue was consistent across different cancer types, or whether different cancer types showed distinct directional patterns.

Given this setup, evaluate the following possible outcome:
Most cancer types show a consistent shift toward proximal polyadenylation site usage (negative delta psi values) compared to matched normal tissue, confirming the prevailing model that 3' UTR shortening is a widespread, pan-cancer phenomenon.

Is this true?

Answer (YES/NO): NO